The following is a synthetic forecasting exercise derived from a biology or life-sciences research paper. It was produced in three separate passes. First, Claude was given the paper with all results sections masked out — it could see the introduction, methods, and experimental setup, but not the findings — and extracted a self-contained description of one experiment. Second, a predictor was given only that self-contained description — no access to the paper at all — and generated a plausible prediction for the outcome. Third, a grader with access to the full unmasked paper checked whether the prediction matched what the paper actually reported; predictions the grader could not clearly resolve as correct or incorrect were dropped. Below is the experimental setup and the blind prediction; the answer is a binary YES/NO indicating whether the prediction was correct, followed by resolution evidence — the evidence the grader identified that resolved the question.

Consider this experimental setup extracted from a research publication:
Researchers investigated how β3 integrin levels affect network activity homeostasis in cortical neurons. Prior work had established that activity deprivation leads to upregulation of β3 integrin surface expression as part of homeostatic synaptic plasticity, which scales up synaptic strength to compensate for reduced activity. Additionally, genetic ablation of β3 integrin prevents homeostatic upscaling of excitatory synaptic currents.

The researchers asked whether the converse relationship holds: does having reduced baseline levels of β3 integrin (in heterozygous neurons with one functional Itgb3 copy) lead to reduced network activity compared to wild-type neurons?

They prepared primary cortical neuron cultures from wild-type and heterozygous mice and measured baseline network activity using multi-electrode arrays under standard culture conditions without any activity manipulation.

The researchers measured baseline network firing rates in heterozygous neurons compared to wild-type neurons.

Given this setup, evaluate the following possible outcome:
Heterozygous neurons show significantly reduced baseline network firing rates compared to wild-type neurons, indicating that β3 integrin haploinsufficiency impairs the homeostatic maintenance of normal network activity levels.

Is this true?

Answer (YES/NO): YES